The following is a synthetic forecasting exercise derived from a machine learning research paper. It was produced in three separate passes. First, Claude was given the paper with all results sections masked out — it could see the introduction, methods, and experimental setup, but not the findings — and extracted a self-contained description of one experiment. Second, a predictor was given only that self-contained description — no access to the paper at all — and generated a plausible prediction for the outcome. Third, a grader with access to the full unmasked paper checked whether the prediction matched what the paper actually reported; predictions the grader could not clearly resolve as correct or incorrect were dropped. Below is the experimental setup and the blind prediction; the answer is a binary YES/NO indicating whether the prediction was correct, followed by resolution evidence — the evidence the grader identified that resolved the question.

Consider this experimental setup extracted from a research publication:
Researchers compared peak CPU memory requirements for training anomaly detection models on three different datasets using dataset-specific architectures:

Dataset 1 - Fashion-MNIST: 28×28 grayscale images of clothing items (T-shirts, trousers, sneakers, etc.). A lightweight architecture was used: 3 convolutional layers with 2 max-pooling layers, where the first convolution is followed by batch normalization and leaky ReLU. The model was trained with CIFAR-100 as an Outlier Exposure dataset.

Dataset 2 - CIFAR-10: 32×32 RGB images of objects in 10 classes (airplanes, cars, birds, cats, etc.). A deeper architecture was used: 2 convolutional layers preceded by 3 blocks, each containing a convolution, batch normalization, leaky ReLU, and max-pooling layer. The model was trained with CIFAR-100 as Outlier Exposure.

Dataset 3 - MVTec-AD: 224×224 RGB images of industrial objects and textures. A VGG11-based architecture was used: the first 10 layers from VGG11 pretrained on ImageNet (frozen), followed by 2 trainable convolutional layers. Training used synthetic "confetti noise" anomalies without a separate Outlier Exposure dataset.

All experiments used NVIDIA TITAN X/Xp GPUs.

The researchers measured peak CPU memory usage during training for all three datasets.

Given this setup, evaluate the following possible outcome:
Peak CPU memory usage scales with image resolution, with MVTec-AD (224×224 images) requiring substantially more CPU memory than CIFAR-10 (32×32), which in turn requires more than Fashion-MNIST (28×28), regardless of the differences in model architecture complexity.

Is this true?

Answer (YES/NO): YES